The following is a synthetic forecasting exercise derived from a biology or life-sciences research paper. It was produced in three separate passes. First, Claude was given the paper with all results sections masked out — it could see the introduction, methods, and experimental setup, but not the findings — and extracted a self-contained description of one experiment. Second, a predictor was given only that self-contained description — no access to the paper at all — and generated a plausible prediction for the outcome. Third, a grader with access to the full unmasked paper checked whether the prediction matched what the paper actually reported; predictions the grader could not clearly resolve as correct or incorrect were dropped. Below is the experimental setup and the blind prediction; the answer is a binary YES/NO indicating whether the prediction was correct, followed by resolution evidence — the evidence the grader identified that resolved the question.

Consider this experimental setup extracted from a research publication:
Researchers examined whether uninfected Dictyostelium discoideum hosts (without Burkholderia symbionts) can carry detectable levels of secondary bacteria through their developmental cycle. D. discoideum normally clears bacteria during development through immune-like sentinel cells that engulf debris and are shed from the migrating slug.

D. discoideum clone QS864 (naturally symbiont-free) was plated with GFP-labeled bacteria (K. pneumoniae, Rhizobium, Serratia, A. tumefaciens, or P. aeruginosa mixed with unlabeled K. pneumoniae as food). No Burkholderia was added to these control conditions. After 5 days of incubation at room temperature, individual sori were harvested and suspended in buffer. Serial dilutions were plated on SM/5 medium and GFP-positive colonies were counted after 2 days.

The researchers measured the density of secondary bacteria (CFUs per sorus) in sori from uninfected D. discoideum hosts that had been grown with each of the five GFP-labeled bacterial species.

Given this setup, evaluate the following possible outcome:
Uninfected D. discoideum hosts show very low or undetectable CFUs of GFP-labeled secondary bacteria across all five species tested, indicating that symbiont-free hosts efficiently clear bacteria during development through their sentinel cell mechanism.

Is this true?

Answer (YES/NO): YES